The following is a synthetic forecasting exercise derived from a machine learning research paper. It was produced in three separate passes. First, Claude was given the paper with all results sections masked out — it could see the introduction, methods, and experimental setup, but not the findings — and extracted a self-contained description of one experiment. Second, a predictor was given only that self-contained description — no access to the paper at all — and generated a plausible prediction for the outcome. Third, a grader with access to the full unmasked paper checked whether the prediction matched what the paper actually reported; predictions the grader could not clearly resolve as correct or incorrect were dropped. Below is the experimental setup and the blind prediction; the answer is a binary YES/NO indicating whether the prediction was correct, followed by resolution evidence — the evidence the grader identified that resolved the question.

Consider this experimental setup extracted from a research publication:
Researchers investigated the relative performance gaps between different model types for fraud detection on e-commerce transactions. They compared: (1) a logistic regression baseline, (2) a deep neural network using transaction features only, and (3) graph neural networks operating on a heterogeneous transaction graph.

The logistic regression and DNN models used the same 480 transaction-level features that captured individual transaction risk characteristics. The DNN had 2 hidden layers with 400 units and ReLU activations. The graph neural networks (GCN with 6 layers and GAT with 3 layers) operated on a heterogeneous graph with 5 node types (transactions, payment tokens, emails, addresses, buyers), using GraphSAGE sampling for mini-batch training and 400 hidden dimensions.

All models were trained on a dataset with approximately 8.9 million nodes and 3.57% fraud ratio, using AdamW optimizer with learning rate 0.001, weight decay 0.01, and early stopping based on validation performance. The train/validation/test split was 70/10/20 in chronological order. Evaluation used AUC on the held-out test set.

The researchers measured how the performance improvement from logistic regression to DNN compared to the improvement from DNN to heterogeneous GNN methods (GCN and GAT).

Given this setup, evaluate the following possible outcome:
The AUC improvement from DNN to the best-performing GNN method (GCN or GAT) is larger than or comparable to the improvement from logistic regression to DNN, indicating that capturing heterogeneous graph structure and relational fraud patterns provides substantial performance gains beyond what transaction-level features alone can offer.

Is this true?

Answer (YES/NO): NO